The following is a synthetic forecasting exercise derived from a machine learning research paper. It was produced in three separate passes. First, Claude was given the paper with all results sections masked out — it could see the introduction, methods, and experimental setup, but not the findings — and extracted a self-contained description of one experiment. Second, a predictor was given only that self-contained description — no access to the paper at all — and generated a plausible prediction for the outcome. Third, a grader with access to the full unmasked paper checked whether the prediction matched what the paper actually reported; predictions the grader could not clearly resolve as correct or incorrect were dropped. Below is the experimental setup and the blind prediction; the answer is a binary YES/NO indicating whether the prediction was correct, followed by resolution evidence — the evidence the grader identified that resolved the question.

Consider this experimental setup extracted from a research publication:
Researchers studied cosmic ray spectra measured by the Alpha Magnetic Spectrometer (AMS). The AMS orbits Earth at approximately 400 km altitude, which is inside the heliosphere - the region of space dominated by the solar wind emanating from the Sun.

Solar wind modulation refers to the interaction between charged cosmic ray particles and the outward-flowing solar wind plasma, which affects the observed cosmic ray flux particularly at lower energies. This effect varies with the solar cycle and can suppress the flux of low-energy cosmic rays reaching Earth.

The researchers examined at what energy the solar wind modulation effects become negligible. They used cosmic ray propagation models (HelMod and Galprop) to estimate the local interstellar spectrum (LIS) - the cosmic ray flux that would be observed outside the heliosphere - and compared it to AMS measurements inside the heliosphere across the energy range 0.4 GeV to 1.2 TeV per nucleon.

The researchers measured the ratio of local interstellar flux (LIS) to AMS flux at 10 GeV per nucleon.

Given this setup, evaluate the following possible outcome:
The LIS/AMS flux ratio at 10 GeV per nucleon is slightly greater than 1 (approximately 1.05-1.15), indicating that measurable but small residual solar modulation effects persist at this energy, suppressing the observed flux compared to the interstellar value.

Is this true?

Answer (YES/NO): NO